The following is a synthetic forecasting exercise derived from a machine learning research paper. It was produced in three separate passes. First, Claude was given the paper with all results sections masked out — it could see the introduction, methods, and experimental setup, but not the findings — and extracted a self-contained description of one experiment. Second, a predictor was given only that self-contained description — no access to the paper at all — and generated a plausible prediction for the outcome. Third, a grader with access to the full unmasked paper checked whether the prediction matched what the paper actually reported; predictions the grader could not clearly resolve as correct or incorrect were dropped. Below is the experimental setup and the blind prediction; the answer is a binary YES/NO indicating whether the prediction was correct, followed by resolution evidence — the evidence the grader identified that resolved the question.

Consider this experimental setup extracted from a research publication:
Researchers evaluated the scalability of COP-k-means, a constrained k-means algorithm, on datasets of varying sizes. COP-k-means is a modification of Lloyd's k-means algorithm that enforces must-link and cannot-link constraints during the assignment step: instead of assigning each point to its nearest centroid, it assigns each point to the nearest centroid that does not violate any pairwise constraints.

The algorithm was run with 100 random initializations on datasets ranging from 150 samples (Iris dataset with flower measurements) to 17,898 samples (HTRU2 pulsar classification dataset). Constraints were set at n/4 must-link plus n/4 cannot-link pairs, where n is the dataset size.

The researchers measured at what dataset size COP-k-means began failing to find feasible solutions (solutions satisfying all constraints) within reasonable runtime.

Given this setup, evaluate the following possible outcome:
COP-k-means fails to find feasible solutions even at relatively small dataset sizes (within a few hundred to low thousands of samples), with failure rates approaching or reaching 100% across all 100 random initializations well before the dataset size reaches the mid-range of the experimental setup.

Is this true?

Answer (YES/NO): YES